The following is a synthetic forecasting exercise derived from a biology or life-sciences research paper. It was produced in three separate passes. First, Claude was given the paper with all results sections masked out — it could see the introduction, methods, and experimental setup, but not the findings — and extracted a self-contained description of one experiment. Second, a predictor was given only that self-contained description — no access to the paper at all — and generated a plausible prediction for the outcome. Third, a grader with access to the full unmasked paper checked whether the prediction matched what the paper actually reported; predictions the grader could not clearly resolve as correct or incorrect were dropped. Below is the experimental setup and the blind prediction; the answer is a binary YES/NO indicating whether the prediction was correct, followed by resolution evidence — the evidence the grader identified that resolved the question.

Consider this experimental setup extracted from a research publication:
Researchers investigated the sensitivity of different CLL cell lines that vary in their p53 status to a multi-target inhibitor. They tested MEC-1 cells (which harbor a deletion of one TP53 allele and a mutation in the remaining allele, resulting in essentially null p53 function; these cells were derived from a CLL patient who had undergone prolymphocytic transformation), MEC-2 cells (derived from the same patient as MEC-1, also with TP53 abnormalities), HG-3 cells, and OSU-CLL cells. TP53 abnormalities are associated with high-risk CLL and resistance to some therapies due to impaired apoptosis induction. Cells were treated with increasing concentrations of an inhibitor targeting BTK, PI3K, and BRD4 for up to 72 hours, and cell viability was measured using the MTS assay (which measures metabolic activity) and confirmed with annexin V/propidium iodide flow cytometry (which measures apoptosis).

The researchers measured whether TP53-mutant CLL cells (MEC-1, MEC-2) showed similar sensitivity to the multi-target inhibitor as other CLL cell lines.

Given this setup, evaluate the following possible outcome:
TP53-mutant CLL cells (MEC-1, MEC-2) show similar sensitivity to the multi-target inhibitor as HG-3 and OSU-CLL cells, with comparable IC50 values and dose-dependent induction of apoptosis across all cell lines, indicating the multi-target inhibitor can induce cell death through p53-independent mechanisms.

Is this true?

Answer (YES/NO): NO